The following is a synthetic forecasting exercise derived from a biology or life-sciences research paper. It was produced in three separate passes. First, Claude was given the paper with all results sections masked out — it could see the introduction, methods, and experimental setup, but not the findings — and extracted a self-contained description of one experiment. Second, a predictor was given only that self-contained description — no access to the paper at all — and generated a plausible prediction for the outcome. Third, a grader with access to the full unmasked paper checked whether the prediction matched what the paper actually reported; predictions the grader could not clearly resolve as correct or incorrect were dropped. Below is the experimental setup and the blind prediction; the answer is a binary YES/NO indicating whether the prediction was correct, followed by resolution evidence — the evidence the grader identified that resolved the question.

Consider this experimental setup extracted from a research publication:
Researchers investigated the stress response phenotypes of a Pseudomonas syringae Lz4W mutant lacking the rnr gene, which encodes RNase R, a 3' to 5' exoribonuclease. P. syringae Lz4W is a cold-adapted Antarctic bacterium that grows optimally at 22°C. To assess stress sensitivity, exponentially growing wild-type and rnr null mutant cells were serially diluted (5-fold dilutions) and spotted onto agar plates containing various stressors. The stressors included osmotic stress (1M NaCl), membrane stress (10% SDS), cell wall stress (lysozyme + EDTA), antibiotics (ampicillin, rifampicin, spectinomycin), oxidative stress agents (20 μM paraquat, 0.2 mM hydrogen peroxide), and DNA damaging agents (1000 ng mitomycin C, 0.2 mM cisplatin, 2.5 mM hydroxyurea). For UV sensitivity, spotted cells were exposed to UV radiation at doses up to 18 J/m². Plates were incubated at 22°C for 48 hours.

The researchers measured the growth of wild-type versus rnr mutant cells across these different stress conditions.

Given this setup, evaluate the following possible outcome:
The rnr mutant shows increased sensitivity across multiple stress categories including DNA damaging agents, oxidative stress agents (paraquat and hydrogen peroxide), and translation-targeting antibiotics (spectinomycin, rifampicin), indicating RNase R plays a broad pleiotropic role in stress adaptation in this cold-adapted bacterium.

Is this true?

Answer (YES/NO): NO